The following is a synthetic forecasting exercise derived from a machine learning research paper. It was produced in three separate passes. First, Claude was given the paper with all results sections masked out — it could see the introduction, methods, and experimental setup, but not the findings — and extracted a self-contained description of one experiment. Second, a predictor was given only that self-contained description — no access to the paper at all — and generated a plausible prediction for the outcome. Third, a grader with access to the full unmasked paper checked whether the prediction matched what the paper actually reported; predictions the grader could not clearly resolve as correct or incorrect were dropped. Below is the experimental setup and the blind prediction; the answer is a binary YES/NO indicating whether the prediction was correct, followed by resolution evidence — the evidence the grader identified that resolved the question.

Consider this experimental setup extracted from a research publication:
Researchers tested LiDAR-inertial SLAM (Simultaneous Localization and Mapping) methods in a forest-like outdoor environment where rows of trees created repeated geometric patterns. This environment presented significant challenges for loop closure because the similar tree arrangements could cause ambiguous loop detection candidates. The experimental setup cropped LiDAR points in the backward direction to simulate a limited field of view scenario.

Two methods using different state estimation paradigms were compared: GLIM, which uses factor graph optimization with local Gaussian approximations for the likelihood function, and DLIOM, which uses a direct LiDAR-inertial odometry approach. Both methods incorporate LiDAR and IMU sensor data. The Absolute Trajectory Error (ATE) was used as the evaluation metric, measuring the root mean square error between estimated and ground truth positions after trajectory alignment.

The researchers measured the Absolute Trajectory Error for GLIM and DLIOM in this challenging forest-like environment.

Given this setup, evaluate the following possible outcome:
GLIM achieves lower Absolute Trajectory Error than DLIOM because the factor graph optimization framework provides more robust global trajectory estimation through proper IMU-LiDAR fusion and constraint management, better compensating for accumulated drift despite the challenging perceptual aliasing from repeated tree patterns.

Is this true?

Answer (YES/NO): NO